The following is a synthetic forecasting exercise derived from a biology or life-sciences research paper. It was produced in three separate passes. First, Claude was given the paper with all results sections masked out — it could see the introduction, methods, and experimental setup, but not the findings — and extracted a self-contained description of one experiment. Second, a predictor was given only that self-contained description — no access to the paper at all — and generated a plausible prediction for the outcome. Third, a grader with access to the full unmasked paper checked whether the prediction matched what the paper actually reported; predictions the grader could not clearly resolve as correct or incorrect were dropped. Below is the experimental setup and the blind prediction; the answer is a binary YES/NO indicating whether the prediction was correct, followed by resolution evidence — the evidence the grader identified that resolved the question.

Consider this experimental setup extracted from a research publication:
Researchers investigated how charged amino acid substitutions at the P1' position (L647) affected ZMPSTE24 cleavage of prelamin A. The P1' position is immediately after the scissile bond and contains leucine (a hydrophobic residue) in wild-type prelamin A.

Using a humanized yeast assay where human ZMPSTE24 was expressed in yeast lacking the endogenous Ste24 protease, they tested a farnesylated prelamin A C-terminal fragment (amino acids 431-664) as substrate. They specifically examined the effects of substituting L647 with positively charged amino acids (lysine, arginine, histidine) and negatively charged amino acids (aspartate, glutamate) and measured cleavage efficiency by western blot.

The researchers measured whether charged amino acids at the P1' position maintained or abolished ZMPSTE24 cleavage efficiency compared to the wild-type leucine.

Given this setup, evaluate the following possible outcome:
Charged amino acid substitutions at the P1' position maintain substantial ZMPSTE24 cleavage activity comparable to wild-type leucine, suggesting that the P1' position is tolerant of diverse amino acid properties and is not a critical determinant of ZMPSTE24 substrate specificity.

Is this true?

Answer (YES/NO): NO